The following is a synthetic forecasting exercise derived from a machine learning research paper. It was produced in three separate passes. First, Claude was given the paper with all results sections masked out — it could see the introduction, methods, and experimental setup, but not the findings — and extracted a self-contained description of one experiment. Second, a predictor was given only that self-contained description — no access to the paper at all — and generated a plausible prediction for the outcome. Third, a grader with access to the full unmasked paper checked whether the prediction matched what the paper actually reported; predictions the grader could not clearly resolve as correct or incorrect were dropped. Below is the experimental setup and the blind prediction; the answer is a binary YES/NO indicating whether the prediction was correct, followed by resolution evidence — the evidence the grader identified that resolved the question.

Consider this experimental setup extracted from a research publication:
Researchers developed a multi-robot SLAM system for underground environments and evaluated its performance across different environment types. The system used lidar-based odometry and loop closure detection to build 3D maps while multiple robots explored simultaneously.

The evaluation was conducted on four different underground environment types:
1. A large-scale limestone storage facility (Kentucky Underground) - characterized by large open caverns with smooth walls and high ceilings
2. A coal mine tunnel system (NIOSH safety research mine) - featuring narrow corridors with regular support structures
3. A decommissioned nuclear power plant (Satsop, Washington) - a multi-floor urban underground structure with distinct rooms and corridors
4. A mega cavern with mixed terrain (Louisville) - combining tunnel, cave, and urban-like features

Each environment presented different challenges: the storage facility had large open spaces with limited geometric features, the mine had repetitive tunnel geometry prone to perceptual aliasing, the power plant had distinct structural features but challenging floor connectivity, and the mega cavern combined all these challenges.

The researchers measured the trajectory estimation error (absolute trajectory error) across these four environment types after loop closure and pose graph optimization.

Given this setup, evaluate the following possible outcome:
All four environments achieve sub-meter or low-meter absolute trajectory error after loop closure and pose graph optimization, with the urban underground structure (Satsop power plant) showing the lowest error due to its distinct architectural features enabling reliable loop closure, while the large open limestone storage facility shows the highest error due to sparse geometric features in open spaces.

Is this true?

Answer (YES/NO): NO